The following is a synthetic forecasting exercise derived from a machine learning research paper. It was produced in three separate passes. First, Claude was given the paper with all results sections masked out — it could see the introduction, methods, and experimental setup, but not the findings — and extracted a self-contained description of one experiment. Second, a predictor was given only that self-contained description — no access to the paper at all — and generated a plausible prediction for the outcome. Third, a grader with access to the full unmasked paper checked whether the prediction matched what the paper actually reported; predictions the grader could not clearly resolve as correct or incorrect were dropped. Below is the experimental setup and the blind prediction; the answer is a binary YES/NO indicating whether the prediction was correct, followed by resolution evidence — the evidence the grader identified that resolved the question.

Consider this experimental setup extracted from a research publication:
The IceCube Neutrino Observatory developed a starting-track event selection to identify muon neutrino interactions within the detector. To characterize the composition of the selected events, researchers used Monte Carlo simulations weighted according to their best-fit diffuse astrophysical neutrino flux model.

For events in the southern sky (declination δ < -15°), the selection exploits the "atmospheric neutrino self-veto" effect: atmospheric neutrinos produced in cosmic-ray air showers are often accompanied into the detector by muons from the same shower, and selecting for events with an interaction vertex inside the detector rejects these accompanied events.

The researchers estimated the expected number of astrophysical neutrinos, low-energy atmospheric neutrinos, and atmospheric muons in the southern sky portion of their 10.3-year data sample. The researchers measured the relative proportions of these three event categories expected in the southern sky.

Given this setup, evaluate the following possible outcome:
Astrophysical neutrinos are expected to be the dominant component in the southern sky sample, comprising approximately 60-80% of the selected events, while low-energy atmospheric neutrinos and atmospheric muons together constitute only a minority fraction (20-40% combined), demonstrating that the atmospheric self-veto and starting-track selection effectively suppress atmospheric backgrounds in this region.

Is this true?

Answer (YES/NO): NO